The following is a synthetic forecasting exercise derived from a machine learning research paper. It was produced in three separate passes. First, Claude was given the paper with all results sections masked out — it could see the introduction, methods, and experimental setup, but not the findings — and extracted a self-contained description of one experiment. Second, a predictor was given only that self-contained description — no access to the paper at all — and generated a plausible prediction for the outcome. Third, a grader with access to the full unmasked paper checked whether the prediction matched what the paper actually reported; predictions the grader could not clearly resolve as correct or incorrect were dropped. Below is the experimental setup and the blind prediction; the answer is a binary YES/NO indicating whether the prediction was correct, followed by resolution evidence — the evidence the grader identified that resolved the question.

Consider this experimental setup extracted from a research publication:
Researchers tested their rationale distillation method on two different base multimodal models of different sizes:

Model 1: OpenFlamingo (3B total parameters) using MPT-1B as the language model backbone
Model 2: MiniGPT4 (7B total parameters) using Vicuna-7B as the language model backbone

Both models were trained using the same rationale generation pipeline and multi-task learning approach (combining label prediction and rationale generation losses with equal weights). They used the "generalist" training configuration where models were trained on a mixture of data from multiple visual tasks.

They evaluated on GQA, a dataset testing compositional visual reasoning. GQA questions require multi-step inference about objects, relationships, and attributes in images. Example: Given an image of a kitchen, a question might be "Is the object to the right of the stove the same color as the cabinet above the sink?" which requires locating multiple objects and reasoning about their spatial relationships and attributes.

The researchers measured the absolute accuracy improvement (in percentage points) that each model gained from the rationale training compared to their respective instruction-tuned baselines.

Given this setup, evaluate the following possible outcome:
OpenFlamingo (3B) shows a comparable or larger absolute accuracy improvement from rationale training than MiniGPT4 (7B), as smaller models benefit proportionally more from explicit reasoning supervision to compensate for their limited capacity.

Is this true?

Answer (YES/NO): NO